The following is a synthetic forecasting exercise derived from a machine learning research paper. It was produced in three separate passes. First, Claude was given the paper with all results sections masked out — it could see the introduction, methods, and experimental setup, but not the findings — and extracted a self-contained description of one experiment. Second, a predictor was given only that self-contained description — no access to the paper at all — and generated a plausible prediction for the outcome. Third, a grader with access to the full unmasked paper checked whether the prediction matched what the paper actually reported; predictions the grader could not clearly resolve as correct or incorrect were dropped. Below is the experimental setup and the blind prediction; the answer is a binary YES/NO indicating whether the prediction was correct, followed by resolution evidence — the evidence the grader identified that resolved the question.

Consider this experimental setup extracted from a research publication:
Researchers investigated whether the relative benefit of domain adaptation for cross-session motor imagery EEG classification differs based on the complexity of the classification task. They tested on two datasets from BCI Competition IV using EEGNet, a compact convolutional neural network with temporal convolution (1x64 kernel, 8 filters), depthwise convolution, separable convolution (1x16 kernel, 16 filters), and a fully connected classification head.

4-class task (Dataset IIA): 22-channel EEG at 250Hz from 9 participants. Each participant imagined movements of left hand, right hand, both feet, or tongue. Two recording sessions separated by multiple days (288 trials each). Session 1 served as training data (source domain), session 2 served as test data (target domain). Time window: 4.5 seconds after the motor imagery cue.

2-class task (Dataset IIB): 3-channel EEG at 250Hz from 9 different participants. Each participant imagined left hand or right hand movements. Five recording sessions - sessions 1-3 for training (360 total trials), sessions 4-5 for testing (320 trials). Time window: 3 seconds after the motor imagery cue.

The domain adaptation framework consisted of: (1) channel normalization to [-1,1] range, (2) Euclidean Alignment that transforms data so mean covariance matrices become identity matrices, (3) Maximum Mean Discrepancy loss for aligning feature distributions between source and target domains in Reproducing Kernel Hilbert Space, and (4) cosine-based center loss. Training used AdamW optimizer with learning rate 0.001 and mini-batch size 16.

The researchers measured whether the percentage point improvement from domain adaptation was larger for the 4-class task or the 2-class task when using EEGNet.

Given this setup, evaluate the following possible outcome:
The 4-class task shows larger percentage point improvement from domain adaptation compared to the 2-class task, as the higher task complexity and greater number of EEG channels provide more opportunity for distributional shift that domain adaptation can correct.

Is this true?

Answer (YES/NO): YES